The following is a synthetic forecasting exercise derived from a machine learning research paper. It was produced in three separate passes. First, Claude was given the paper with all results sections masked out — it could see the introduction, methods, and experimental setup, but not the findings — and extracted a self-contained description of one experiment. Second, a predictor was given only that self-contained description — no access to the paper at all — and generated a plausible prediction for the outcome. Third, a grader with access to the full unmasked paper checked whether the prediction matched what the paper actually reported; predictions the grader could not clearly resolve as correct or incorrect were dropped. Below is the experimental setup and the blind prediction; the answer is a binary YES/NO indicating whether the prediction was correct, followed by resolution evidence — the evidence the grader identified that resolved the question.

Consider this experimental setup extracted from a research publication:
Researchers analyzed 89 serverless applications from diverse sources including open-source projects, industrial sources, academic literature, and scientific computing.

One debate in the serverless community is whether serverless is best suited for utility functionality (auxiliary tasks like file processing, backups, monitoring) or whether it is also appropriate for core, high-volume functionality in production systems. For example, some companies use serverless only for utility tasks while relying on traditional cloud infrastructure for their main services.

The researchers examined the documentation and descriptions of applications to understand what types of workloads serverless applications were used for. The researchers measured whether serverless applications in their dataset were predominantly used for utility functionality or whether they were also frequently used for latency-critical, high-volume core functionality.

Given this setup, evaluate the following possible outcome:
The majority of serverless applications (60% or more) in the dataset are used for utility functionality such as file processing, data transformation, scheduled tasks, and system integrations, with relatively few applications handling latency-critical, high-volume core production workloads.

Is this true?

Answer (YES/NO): NO